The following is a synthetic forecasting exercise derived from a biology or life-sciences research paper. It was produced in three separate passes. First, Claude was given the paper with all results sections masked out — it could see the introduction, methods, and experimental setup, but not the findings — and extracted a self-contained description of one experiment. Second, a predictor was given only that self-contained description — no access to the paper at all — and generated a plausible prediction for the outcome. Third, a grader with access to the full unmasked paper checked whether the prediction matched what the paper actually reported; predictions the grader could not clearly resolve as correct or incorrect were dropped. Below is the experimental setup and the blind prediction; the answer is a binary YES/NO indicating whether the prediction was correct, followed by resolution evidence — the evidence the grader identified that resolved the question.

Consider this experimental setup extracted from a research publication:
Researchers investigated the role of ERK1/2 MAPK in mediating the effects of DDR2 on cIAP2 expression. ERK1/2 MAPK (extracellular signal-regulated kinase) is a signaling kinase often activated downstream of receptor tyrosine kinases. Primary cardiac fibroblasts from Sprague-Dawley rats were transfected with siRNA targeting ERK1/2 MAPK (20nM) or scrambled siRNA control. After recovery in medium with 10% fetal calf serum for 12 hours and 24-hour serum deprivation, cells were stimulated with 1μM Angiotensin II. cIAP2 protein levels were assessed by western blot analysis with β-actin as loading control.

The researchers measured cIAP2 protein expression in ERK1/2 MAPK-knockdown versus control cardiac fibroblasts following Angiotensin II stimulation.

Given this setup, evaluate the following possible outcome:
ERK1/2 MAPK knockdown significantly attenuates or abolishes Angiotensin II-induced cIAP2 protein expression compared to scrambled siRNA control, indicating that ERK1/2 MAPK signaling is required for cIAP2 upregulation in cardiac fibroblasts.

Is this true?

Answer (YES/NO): YES